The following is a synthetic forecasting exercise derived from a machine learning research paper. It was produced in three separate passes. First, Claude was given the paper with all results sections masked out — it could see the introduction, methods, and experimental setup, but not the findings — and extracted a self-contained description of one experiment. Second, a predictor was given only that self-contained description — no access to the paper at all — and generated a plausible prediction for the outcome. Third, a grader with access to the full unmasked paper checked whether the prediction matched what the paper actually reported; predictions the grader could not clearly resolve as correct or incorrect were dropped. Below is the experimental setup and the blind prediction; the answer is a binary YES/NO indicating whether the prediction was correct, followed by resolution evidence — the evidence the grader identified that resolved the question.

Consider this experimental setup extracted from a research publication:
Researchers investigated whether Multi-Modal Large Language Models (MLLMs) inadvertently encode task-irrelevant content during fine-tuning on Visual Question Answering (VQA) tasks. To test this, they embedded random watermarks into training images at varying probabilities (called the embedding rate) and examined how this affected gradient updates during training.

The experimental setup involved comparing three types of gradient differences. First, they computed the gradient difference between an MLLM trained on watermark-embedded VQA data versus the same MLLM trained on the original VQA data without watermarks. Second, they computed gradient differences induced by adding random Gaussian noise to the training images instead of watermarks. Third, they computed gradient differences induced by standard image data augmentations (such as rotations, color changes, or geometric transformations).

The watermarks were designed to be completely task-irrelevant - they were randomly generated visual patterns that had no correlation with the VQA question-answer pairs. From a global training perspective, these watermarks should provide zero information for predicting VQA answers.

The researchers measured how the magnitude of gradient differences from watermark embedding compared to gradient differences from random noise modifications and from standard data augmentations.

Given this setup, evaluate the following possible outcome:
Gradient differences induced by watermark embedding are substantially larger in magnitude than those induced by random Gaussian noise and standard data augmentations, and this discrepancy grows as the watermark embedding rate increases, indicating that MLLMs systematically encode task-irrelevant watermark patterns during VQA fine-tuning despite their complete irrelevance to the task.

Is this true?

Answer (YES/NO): NO